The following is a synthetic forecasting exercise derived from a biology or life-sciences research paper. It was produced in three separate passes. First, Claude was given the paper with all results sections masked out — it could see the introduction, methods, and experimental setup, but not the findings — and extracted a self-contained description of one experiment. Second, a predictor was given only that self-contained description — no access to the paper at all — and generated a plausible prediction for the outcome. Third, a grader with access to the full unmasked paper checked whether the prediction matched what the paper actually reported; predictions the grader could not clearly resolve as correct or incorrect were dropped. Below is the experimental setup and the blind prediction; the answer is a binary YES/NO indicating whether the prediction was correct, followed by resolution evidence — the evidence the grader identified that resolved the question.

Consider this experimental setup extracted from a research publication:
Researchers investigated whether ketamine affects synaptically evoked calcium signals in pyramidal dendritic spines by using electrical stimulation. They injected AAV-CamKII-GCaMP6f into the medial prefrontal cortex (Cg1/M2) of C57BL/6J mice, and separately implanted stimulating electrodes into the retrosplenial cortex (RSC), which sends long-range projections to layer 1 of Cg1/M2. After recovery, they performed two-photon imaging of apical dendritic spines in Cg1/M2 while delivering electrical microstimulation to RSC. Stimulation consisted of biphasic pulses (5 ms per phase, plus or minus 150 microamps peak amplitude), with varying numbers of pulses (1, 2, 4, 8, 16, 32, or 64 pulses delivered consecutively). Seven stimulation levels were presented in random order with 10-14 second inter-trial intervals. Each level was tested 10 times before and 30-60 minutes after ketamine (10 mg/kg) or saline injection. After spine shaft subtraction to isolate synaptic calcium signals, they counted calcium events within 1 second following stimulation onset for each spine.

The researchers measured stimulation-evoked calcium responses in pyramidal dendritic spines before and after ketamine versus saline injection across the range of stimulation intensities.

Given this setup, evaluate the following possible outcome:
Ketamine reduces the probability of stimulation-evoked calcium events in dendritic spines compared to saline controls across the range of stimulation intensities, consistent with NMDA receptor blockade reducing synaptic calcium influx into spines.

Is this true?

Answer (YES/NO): NO